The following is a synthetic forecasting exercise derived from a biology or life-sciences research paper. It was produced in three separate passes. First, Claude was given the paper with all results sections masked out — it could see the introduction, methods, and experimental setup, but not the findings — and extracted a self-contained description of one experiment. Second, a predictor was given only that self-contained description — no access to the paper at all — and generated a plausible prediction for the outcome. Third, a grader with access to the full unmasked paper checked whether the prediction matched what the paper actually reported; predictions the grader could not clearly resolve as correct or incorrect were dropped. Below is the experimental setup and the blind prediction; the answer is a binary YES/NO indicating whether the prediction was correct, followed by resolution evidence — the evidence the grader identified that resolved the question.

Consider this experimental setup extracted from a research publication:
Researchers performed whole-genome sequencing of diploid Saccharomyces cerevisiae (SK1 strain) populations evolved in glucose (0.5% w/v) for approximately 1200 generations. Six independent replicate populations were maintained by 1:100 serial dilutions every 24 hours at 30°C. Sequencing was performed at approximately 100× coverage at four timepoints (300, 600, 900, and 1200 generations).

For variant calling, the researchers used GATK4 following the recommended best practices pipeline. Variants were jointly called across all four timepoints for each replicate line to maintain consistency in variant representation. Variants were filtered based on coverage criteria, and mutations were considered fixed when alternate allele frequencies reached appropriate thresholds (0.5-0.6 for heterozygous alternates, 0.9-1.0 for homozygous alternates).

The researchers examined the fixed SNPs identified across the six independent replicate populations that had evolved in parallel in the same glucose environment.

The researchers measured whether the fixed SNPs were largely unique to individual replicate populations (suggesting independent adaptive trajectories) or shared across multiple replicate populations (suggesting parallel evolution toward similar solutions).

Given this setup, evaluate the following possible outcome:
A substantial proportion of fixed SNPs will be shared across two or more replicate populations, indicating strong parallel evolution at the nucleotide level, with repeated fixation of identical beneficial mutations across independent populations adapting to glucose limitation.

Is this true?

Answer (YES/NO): NO